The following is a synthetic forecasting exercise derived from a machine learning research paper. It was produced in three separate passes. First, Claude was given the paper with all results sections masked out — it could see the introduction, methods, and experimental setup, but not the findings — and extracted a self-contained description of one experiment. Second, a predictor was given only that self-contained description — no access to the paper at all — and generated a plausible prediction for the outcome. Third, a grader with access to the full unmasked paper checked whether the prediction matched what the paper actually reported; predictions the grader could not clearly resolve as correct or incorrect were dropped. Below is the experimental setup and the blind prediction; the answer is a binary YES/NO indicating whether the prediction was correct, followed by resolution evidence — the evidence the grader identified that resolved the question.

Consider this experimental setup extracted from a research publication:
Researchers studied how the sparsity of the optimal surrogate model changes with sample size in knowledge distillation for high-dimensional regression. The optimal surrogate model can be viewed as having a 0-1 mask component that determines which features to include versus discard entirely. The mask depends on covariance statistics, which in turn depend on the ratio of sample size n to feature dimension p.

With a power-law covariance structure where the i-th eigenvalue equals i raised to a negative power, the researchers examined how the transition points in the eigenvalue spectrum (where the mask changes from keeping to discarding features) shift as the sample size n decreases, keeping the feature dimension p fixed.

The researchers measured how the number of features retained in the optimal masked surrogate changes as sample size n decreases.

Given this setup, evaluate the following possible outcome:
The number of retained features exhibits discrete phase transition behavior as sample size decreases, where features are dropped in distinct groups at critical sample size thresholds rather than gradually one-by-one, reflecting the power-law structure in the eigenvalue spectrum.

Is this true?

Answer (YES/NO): NO